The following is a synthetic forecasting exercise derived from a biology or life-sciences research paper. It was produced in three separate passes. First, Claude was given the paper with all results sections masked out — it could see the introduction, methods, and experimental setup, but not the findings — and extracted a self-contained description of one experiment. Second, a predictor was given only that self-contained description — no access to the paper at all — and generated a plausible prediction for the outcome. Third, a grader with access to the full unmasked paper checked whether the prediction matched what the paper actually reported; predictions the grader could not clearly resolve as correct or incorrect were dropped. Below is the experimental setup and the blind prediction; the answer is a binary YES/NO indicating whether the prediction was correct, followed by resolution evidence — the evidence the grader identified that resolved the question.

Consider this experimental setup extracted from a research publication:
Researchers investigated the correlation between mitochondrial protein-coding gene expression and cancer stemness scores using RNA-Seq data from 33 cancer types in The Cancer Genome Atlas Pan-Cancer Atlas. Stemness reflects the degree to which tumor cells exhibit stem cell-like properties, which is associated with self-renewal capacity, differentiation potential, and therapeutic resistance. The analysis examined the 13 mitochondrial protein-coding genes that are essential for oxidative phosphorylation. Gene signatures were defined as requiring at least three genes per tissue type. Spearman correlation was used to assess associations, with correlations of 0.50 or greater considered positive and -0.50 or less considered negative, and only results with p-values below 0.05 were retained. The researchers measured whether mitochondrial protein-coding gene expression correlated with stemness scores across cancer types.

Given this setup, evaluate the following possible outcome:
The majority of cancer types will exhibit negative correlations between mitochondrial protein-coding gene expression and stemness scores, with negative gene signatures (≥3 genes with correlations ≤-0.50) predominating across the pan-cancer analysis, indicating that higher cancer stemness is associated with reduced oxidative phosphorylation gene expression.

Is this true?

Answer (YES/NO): NO